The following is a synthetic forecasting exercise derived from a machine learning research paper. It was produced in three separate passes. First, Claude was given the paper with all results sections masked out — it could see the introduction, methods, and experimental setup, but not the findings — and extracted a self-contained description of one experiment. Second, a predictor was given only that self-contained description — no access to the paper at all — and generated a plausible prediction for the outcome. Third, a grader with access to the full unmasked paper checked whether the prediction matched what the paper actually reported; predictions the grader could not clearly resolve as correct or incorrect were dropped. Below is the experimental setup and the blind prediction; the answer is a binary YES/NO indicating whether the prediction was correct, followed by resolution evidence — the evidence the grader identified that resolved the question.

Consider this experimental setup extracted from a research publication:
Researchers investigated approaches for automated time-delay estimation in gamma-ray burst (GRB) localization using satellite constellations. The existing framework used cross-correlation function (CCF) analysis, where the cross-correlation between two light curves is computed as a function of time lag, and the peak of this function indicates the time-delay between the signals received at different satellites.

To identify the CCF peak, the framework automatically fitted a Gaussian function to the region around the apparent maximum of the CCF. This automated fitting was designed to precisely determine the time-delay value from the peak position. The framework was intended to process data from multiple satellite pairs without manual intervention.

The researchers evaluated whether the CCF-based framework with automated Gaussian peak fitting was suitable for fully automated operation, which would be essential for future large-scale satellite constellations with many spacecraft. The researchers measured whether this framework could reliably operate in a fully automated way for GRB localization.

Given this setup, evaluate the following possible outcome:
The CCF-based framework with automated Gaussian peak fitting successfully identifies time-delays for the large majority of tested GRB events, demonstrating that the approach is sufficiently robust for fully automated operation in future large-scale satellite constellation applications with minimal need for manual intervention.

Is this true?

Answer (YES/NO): NO